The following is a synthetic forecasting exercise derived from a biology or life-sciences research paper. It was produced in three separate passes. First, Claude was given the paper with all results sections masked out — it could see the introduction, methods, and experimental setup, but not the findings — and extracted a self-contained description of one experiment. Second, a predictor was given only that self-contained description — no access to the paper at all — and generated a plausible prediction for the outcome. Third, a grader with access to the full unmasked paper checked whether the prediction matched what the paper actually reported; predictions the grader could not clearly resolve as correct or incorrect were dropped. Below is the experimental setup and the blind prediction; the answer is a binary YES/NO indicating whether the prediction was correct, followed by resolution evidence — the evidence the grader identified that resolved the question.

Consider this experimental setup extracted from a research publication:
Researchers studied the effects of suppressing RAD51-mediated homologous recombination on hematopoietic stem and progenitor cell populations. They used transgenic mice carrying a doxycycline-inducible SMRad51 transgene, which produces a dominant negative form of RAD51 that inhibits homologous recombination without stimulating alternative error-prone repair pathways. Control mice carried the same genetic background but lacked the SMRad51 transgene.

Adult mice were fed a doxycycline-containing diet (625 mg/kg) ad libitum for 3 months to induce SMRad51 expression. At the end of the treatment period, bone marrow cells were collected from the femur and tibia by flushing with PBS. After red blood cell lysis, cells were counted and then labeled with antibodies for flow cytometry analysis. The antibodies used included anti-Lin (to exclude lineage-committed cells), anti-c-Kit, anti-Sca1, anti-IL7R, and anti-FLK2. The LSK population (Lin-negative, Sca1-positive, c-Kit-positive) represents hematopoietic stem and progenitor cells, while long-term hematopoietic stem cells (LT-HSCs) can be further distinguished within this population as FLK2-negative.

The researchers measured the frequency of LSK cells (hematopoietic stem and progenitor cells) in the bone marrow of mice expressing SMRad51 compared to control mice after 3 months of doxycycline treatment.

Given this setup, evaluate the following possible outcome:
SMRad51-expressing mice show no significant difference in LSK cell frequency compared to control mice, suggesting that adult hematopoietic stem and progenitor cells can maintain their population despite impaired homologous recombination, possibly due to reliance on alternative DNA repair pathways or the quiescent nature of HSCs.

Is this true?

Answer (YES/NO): YES